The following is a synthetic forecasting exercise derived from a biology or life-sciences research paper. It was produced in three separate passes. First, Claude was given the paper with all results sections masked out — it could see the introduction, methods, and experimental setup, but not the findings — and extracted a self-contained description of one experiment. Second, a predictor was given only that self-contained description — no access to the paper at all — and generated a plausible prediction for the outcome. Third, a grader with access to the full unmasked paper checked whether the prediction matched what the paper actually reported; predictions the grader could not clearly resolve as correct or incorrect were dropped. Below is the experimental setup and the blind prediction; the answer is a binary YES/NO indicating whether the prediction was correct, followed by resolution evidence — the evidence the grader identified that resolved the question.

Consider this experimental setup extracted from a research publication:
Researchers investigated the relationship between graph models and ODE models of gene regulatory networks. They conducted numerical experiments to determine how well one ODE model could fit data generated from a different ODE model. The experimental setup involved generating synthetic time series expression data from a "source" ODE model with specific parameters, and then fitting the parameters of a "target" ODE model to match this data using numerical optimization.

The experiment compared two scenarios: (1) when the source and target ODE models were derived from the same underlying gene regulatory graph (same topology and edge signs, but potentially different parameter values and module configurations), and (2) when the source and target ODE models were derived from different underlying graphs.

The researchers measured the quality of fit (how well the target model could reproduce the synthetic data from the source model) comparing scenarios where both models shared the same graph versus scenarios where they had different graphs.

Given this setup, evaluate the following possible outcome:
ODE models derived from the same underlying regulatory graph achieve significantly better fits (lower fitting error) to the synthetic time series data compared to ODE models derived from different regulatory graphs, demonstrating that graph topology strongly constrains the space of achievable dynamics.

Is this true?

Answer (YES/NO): YES